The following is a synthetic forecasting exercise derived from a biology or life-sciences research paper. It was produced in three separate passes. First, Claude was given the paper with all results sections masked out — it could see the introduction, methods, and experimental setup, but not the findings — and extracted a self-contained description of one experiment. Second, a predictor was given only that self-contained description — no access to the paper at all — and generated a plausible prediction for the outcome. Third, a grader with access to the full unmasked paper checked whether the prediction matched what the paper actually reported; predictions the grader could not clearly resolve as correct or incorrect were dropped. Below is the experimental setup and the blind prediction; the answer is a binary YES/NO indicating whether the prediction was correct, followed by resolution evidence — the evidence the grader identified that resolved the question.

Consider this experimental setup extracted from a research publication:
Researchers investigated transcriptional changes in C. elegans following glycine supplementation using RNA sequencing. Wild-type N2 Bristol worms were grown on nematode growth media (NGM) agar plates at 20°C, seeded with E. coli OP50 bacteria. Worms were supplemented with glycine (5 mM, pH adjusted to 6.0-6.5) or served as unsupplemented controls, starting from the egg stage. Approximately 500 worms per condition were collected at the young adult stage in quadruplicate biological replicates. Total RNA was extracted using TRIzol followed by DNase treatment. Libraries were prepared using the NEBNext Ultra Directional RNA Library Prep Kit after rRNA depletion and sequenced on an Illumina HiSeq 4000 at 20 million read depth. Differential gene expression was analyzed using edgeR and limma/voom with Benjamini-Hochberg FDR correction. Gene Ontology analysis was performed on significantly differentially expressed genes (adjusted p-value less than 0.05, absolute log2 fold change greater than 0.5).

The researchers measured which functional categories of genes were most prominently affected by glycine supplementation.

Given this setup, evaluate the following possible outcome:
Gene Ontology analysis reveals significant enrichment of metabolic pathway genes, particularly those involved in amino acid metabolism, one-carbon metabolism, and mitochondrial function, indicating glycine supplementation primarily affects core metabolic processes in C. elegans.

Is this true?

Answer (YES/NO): NO